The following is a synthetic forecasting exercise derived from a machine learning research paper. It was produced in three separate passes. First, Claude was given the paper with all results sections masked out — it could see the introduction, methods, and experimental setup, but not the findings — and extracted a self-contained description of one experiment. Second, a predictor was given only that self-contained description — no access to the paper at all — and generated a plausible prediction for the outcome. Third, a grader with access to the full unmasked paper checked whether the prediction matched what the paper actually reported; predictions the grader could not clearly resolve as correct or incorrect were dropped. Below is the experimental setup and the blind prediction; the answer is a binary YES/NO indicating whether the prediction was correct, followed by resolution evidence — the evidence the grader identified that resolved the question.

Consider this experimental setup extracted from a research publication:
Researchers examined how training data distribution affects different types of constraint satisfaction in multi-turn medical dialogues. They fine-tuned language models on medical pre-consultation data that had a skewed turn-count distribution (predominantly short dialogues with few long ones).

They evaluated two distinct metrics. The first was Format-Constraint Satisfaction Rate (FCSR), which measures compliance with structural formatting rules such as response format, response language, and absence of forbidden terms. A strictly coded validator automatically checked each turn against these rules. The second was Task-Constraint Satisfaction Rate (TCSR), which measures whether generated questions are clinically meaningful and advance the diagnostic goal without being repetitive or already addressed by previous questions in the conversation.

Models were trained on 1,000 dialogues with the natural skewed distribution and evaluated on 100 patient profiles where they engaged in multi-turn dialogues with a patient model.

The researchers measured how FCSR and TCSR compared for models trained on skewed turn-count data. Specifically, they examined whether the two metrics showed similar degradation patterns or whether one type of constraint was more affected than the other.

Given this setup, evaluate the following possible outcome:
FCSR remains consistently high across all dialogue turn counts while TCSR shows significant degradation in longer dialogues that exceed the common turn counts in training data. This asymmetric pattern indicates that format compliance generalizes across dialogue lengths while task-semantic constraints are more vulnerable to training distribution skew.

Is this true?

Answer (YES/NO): YES